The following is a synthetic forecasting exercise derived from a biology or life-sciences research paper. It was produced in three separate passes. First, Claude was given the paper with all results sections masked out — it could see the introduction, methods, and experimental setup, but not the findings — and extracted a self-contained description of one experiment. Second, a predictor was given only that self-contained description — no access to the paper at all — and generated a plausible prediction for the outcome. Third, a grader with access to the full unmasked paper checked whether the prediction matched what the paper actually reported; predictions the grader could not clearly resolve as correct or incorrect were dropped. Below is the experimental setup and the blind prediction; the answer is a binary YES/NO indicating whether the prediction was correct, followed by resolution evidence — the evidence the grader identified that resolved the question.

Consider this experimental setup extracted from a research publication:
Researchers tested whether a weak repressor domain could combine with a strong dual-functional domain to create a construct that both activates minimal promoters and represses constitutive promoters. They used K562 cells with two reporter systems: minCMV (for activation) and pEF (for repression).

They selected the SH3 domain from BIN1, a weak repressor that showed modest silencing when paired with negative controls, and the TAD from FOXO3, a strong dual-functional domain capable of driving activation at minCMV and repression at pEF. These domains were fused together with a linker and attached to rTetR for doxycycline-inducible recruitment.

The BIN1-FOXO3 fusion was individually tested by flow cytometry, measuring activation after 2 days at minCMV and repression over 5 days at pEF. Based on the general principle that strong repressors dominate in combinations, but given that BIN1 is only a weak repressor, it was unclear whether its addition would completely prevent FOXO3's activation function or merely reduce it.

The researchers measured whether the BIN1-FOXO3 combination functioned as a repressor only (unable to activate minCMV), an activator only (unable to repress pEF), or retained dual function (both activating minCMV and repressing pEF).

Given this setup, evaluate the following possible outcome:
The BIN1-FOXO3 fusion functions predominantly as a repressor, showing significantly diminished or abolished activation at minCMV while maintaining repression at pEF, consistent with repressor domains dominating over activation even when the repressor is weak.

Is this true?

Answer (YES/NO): NO